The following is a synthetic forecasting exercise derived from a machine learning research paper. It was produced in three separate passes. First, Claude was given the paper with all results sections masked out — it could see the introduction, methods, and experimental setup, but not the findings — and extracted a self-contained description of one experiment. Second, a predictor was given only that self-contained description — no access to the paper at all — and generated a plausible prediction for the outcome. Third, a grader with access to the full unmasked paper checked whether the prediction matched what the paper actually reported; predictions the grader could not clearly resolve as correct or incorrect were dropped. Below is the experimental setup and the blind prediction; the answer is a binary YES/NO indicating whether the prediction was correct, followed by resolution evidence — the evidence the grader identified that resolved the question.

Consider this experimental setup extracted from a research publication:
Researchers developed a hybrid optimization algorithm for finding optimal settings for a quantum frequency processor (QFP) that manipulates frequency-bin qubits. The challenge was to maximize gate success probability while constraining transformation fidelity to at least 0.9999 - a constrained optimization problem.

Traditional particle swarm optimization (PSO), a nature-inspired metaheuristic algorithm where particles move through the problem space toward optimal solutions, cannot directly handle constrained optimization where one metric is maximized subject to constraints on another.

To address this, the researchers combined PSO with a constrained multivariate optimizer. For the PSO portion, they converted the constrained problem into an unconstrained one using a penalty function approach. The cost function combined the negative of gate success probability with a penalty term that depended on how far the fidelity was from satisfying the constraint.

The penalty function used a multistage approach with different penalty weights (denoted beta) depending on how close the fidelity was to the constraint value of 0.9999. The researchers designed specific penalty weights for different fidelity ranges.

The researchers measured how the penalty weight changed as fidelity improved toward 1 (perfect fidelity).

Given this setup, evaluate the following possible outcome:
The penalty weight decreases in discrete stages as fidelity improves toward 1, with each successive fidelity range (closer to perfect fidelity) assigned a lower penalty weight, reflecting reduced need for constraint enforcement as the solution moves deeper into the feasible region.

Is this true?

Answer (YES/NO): YES